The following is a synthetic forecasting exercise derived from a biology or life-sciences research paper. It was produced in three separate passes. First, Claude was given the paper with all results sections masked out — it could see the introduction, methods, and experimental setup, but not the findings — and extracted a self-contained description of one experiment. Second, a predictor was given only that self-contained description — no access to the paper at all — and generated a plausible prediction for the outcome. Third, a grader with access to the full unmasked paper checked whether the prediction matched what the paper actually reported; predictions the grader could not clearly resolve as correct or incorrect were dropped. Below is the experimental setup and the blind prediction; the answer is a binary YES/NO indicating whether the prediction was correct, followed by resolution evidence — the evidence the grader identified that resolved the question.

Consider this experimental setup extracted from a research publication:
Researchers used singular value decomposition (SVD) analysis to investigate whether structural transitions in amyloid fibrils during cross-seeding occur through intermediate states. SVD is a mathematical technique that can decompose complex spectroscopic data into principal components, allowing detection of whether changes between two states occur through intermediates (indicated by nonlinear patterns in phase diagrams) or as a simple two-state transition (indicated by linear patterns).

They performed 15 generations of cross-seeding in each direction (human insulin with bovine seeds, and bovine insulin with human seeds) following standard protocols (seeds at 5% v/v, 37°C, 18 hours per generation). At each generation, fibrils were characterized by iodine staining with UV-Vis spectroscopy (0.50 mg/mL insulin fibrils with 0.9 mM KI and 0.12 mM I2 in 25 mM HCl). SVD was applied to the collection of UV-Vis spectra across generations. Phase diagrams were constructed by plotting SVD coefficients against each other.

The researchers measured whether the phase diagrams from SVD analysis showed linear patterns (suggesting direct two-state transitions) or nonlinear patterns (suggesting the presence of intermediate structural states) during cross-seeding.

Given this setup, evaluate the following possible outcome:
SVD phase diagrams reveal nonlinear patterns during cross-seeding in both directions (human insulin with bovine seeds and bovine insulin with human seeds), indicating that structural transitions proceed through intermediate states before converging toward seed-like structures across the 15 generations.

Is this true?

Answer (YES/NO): NO